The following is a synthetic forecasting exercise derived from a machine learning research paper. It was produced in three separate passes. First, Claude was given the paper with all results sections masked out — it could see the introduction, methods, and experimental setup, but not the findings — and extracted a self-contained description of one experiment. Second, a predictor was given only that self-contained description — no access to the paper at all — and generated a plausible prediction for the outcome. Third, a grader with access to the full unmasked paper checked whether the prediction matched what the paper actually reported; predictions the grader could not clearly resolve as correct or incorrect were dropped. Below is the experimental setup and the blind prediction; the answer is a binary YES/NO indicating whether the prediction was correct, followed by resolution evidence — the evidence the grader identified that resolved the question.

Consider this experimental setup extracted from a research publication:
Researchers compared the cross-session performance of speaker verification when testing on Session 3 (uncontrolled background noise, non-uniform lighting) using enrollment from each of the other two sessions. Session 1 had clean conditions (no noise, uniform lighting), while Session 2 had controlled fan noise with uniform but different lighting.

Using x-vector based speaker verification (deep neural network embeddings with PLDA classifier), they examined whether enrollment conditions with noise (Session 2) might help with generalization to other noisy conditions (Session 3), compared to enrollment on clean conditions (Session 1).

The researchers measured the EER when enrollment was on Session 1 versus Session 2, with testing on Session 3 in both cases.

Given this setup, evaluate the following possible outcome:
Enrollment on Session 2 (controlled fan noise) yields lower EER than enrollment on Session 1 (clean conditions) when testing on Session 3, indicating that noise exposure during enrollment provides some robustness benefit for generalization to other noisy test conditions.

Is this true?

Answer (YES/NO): YES